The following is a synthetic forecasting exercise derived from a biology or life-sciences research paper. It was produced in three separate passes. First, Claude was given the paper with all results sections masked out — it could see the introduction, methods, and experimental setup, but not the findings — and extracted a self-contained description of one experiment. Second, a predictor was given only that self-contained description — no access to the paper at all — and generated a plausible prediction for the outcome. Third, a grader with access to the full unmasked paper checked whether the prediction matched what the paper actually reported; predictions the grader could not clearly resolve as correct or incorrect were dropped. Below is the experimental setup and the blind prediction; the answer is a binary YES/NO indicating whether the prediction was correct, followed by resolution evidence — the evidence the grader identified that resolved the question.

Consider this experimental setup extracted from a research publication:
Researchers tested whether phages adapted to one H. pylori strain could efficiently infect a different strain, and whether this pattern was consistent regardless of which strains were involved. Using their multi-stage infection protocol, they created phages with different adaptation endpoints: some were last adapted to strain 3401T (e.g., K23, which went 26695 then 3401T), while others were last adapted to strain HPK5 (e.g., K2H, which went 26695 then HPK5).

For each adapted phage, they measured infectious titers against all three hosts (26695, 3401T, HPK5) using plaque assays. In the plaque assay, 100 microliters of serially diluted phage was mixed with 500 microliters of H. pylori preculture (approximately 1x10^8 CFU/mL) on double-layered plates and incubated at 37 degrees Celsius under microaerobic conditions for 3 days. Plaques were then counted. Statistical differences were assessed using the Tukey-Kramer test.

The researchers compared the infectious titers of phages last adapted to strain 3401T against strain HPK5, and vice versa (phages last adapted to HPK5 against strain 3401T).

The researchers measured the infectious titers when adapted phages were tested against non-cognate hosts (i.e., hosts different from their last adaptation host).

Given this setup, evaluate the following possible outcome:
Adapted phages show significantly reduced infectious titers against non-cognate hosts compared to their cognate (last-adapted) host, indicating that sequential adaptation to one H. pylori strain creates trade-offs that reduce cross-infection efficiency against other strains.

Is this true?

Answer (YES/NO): YES